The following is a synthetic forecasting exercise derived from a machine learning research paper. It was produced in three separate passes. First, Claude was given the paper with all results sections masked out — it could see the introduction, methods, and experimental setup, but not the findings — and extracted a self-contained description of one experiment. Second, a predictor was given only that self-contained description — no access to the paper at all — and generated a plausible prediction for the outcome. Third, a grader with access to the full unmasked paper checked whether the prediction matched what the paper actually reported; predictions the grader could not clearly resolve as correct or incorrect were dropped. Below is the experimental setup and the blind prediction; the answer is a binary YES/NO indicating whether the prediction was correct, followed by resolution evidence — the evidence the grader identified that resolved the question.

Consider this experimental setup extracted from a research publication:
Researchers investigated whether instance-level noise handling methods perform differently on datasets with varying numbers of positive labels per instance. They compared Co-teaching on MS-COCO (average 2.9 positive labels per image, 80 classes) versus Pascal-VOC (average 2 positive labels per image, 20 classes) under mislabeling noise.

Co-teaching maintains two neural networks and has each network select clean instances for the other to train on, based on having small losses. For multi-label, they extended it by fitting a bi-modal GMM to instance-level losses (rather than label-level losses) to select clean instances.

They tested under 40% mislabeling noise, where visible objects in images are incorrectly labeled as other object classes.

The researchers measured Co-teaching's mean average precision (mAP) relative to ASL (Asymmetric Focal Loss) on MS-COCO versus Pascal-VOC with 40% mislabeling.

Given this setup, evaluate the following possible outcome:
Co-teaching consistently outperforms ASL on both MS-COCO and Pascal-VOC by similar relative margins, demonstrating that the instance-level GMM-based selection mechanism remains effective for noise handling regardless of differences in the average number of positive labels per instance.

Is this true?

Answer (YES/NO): NO